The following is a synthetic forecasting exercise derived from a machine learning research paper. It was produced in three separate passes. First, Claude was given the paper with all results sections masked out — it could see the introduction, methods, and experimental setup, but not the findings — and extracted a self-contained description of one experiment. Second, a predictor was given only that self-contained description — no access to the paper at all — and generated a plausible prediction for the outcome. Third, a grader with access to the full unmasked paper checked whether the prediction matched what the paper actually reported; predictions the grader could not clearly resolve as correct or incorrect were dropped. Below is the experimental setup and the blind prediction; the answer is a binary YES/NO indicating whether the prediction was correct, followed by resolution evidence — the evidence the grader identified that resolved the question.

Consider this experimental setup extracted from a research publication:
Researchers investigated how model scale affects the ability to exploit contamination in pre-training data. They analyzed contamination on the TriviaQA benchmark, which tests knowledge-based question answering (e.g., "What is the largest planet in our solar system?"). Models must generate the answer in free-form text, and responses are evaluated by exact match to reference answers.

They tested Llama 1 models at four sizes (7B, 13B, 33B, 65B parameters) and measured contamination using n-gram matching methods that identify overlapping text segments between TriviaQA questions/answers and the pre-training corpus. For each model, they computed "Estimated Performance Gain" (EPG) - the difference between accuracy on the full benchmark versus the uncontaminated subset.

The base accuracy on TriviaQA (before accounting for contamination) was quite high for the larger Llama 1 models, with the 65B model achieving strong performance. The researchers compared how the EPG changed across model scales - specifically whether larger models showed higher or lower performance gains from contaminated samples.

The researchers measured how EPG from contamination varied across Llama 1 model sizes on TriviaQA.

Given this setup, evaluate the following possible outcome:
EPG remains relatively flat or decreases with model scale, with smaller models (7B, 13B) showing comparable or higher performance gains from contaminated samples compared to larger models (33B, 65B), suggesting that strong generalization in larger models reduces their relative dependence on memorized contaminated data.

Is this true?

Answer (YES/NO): YES